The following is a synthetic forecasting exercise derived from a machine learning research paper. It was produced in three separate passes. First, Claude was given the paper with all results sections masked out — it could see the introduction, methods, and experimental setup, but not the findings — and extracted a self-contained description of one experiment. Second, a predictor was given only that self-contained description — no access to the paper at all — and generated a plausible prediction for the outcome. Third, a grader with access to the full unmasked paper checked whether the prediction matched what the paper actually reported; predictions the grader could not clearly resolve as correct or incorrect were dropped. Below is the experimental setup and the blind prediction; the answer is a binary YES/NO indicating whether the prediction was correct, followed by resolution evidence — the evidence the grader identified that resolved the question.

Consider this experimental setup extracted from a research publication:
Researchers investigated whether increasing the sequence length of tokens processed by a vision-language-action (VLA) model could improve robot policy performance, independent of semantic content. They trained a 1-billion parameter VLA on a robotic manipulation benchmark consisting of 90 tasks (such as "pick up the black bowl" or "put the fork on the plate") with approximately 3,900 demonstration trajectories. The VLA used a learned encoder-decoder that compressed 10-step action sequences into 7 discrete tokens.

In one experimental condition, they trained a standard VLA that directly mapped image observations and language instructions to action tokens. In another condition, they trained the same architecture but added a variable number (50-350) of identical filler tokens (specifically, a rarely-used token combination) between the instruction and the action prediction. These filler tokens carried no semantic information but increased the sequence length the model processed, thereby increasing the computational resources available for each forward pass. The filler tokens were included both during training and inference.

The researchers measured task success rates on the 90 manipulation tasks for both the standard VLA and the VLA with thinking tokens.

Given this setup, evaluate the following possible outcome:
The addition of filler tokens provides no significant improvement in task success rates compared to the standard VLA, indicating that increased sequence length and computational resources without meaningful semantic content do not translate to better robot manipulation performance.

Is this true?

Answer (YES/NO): YES